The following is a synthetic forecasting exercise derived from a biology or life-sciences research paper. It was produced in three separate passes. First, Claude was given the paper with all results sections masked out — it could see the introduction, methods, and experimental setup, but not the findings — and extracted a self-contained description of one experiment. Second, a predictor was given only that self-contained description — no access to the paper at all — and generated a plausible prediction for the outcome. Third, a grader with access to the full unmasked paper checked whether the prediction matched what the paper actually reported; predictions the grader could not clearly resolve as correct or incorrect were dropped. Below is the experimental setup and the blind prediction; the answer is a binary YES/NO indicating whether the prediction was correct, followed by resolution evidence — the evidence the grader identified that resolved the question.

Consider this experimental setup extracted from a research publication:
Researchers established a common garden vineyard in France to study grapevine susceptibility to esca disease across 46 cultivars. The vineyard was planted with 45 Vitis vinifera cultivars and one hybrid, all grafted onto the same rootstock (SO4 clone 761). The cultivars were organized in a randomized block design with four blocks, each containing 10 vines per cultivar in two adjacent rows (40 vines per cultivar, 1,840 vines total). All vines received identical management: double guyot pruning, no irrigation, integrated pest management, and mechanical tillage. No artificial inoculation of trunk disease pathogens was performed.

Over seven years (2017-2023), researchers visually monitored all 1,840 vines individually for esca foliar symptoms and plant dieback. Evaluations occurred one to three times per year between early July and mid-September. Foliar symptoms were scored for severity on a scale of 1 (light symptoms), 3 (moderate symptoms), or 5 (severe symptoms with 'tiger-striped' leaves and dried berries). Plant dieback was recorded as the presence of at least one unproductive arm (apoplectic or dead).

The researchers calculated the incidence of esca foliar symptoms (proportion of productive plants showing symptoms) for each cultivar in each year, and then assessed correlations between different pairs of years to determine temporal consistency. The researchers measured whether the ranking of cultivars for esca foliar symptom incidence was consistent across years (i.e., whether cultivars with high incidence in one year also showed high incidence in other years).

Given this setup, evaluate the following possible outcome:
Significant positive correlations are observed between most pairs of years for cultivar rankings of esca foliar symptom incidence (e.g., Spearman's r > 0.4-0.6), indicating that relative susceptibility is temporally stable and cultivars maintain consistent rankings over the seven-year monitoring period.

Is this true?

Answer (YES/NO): YES